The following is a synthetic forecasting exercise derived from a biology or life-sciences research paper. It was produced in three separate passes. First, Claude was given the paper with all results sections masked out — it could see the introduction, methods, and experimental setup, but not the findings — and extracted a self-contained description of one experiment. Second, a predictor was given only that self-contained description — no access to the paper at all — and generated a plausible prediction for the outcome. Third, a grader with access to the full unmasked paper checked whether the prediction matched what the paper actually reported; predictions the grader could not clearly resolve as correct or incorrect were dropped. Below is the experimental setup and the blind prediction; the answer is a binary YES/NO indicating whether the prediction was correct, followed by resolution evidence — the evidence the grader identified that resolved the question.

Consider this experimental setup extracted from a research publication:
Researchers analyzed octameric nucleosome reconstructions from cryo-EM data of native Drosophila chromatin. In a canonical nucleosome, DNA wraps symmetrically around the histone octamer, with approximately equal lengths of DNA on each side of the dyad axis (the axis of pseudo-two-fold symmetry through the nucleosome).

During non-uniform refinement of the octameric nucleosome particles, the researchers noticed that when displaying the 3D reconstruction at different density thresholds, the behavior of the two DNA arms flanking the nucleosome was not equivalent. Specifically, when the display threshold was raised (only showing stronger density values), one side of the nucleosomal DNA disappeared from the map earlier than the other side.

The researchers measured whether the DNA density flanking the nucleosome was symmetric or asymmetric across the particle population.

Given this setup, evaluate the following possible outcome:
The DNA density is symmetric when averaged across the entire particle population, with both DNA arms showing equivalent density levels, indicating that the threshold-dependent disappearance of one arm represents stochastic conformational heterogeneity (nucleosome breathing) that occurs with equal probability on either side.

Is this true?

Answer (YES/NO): NO